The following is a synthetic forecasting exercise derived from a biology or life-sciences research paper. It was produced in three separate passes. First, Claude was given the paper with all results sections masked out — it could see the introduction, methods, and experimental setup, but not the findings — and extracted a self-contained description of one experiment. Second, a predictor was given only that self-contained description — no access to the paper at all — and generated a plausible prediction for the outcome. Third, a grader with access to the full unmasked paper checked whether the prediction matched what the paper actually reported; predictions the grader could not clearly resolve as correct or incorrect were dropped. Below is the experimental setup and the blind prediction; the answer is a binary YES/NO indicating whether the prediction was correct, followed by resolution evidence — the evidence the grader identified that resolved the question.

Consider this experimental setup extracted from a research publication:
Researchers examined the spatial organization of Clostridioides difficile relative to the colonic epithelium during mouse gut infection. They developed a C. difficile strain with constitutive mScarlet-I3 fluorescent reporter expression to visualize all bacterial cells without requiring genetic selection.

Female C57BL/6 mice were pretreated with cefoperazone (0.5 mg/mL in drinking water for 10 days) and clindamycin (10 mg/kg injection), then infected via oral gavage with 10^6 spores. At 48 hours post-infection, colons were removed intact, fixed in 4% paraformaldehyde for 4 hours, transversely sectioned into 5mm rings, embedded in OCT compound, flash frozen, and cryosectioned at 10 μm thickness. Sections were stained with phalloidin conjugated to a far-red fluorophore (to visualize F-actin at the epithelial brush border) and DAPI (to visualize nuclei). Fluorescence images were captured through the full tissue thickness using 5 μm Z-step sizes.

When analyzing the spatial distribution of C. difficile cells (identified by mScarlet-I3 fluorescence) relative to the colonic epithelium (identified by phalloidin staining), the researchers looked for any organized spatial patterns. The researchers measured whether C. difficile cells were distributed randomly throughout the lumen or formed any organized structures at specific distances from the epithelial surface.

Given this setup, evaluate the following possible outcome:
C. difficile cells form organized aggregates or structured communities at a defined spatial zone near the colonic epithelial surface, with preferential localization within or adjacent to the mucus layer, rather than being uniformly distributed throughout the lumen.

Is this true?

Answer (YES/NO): NO